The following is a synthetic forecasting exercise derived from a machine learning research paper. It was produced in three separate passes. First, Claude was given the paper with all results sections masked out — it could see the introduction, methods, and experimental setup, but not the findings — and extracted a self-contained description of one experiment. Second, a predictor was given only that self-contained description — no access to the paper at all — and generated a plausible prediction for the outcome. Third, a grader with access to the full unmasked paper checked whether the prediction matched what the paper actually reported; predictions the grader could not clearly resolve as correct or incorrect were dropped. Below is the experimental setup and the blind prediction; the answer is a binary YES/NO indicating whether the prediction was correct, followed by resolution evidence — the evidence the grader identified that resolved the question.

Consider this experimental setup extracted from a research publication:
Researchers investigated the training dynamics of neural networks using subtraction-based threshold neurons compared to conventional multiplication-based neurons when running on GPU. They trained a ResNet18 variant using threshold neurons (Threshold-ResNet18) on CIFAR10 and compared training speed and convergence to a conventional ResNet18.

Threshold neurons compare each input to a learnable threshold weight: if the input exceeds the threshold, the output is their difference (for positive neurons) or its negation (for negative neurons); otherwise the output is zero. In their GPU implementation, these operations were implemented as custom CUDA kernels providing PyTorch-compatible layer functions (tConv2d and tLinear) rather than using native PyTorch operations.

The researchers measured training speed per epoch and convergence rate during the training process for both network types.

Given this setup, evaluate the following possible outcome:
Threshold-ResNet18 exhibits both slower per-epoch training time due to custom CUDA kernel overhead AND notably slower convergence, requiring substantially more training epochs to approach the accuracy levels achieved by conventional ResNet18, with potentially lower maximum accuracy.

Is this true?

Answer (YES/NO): YES